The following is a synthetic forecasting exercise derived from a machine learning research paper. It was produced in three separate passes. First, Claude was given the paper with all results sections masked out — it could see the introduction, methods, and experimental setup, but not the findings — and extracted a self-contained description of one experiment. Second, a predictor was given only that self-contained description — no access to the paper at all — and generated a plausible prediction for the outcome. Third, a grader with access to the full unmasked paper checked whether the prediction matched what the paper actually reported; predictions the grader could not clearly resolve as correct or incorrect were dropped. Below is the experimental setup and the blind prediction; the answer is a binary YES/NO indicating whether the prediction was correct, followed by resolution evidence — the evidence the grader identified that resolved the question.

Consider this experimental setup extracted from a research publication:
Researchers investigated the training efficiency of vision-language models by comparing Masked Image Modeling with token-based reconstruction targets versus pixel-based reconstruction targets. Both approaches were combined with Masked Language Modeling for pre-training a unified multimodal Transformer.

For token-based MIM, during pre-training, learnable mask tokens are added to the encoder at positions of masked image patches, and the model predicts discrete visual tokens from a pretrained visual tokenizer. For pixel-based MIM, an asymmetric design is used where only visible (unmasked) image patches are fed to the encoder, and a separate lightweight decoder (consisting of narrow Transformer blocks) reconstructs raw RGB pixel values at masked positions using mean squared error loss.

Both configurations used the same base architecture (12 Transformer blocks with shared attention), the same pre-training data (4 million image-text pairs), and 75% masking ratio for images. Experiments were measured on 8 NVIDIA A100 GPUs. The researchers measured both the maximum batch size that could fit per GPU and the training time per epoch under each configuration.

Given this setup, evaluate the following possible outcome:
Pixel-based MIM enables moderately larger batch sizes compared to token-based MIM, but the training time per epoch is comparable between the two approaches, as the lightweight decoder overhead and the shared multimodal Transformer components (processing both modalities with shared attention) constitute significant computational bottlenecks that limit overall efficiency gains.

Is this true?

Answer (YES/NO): NO